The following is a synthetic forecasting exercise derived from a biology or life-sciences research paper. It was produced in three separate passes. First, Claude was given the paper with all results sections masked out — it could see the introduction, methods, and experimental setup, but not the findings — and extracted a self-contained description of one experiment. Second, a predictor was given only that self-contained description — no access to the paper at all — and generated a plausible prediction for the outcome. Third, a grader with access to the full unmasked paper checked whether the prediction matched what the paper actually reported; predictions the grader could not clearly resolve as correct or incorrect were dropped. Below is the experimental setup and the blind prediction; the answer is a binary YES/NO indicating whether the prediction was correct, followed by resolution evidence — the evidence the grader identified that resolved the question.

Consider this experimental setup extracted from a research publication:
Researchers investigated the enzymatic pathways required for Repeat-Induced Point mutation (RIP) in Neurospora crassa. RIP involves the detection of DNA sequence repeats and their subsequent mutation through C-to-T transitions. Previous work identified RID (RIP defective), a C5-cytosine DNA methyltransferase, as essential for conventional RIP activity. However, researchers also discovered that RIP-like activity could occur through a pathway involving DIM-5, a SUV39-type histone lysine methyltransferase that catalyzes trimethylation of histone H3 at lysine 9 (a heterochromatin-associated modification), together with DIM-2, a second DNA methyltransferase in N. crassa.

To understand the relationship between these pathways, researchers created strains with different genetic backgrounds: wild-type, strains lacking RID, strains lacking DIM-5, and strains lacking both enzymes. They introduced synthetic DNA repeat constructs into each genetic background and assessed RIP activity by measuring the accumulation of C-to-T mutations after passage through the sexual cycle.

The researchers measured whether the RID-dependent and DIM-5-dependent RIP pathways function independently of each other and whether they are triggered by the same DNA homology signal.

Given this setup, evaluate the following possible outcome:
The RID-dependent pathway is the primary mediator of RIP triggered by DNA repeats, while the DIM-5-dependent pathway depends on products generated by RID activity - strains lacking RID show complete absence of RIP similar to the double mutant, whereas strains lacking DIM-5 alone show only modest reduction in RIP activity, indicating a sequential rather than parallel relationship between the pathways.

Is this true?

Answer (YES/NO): NO